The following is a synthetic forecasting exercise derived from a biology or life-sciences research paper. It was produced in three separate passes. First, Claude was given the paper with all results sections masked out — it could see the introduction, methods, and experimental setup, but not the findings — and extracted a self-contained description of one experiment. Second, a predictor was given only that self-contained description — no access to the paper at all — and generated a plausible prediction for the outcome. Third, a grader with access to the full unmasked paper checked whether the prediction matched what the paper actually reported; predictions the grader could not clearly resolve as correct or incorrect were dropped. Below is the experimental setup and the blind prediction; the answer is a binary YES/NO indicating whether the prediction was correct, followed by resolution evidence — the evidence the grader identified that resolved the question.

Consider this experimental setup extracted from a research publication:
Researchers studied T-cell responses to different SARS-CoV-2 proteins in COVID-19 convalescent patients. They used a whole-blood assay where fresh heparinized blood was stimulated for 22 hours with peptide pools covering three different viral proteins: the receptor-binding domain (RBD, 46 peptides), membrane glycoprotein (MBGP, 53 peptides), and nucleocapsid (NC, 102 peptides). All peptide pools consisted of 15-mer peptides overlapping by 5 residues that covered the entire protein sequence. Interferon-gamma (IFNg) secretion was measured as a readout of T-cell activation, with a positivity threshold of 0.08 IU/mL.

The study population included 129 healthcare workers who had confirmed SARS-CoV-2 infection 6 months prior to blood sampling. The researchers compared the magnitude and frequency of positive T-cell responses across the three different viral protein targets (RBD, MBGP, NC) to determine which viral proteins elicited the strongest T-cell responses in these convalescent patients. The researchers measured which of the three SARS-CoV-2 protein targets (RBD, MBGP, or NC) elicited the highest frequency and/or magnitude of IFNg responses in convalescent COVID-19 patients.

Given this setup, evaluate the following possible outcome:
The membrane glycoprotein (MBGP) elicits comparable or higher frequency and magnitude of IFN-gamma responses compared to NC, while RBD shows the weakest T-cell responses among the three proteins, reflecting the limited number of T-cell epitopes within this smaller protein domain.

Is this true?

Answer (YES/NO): NO